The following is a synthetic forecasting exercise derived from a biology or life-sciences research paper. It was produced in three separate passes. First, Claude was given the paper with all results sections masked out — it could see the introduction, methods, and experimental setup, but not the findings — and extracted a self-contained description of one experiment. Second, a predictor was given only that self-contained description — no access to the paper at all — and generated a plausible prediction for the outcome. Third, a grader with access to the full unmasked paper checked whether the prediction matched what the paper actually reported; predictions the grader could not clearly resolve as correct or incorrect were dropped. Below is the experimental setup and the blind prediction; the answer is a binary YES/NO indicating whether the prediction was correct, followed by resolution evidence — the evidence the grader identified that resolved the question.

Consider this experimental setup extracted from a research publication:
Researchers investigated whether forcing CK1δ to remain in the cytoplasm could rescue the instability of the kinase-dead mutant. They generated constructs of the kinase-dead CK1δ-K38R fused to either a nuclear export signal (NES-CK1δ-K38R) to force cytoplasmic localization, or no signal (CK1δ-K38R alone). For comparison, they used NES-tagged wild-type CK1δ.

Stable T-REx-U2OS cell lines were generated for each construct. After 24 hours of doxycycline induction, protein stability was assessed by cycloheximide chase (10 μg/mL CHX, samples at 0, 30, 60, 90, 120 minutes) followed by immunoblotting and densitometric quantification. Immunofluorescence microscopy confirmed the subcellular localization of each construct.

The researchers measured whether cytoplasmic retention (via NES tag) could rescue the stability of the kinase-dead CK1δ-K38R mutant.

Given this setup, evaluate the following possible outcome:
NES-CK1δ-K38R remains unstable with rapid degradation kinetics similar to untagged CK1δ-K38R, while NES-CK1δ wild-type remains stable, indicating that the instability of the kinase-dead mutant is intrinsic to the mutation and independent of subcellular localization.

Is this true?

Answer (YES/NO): NO